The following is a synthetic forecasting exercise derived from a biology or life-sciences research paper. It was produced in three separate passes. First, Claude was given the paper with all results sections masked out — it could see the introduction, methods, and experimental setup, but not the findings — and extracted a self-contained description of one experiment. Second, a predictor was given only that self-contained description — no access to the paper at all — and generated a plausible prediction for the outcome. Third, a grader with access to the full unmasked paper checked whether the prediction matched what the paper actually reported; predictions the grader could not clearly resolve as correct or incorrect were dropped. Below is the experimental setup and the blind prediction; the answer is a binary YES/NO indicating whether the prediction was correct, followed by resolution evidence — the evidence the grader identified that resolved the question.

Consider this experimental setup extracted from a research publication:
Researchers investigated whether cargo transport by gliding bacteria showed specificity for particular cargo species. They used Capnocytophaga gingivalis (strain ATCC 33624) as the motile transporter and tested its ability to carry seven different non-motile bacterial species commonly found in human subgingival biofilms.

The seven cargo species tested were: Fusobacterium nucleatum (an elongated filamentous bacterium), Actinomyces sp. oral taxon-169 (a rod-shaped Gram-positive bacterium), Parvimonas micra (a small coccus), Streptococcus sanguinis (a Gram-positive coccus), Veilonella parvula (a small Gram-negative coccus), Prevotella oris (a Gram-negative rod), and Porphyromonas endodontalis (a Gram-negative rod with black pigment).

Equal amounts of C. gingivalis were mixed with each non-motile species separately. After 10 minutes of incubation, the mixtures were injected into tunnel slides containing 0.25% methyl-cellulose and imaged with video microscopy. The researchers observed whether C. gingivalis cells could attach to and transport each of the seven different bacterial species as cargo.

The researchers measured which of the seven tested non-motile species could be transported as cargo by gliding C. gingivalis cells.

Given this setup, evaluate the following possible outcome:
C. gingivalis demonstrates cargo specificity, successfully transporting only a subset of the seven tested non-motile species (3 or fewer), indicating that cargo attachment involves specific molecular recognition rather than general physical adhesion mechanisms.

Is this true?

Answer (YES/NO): NO